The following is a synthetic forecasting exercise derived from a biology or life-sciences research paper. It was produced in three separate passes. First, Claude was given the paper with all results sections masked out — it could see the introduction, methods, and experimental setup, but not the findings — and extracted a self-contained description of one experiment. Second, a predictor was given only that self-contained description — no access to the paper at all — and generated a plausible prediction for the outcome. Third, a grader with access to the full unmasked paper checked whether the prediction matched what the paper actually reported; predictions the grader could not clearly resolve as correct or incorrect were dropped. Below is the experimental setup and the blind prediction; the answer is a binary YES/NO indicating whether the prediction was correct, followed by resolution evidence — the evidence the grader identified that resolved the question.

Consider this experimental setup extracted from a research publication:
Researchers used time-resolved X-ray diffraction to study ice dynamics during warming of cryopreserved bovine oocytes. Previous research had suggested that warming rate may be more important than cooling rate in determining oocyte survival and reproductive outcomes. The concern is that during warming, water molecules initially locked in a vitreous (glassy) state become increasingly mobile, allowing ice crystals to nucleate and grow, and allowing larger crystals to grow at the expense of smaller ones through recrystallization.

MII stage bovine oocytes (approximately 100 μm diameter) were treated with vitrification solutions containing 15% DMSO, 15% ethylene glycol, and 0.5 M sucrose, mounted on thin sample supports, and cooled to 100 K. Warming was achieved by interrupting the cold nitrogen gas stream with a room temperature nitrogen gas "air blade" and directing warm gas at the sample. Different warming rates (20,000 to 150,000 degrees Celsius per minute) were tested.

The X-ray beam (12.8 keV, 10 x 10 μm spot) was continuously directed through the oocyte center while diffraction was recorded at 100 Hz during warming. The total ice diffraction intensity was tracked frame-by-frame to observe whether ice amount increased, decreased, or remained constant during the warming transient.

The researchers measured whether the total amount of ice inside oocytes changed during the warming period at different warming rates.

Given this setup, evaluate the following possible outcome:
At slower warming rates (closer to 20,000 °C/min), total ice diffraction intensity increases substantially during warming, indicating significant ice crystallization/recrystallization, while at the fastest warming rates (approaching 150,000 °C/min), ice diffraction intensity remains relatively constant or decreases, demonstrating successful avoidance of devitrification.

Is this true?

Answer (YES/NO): NO